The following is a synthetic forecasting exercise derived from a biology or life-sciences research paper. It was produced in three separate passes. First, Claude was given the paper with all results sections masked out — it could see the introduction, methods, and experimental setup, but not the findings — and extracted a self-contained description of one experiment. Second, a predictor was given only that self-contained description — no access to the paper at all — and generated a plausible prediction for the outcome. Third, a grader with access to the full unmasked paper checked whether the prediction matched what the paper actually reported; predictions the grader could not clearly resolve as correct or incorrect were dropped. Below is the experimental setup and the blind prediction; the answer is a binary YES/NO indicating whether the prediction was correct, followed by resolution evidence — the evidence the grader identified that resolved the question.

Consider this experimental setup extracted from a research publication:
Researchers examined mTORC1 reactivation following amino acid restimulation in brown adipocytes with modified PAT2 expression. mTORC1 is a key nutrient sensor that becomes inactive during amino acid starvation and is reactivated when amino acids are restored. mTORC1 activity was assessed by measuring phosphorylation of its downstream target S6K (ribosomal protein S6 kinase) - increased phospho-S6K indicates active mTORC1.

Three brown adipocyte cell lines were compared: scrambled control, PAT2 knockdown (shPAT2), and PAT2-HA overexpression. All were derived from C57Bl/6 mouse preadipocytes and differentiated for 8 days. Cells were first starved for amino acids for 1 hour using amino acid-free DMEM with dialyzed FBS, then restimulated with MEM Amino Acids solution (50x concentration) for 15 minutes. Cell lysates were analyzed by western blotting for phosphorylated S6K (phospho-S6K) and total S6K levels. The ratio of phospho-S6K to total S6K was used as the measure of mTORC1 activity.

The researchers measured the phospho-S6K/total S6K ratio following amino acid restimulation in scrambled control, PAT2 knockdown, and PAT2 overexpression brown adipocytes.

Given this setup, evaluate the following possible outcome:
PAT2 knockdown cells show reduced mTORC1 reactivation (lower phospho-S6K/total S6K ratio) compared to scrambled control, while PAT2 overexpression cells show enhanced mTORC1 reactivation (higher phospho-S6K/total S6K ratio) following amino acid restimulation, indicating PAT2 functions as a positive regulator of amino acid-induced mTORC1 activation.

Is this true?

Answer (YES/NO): NO